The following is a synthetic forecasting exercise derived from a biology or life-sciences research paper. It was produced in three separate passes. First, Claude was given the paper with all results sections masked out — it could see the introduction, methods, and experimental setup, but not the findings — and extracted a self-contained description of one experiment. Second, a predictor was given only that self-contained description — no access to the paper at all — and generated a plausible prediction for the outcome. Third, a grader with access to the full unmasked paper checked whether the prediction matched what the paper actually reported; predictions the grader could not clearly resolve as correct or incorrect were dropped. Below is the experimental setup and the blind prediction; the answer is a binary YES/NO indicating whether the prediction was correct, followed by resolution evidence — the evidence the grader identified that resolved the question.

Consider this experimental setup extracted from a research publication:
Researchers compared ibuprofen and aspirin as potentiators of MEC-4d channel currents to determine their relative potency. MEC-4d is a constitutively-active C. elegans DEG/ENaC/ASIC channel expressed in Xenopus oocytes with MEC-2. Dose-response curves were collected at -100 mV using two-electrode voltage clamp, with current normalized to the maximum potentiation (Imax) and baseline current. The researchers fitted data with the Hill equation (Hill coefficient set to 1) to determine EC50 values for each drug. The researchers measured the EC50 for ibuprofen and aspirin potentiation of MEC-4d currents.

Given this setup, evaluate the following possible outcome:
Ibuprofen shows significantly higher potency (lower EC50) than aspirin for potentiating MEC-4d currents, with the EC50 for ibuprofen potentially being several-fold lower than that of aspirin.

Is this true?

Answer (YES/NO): NO